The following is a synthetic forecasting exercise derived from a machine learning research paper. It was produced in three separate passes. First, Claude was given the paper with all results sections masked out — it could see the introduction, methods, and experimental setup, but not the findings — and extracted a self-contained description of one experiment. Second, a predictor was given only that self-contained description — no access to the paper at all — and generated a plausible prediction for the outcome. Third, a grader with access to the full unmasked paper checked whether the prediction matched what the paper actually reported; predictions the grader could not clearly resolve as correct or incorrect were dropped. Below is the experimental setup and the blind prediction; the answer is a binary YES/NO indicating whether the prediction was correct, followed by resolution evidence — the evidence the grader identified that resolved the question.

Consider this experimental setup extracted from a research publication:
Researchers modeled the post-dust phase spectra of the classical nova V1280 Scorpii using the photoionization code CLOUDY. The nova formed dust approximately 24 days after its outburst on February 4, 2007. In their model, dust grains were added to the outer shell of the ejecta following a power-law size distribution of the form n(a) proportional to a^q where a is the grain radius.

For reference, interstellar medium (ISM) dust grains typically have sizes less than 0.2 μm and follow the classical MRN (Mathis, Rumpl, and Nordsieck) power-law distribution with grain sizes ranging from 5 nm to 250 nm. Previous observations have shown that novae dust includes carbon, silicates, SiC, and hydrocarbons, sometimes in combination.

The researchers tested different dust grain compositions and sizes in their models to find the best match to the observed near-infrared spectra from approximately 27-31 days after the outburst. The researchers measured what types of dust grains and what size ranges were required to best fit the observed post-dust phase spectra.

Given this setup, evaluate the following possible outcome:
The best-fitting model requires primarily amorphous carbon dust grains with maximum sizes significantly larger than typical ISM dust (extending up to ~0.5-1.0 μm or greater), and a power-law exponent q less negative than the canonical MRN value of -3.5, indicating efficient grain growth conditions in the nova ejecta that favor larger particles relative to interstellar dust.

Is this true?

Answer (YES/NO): NO